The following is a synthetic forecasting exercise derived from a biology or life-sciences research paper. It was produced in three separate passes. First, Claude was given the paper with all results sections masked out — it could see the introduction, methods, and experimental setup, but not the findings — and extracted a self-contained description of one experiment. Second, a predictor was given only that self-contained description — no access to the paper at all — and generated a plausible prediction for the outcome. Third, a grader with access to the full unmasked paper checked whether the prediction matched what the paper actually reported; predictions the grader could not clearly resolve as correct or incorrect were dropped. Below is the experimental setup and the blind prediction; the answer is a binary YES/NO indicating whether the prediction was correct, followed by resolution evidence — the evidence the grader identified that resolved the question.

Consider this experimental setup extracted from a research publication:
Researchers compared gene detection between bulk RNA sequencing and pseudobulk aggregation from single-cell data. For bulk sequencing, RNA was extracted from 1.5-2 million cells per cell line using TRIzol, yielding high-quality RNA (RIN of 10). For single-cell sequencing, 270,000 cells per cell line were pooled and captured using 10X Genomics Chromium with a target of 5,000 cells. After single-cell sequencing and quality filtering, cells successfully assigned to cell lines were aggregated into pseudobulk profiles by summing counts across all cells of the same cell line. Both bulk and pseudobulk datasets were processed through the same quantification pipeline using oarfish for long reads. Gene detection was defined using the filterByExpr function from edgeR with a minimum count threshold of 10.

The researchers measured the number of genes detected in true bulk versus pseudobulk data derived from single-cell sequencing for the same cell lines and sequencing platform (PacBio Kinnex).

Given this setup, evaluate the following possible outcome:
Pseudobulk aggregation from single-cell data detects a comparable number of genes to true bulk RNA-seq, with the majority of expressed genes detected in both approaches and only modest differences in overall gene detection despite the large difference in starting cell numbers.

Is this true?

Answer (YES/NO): NO